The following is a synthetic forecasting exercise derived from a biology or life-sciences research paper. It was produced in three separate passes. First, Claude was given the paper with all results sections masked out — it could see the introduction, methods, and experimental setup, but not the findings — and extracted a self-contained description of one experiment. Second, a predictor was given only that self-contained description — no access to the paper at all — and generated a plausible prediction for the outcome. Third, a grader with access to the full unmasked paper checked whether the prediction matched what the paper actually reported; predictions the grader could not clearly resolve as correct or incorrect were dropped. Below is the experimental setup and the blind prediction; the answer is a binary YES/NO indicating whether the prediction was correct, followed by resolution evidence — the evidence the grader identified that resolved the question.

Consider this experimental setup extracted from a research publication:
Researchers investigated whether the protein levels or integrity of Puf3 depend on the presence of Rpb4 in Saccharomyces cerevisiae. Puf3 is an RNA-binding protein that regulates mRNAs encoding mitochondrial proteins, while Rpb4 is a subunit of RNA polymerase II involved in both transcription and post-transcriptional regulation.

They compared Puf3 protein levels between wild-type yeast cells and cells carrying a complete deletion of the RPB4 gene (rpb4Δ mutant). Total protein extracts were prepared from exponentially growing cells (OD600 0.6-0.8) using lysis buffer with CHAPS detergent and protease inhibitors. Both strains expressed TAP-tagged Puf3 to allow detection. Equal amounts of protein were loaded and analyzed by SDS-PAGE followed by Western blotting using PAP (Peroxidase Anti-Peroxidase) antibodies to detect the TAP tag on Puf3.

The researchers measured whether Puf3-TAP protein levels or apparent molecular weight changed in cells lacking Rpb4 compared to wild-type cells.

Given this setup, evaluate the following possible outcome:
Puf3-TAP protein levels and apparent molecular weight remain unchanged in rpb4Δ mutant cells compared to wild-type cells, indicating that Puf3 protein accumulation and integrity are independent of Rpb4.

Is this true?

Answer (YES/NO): NO